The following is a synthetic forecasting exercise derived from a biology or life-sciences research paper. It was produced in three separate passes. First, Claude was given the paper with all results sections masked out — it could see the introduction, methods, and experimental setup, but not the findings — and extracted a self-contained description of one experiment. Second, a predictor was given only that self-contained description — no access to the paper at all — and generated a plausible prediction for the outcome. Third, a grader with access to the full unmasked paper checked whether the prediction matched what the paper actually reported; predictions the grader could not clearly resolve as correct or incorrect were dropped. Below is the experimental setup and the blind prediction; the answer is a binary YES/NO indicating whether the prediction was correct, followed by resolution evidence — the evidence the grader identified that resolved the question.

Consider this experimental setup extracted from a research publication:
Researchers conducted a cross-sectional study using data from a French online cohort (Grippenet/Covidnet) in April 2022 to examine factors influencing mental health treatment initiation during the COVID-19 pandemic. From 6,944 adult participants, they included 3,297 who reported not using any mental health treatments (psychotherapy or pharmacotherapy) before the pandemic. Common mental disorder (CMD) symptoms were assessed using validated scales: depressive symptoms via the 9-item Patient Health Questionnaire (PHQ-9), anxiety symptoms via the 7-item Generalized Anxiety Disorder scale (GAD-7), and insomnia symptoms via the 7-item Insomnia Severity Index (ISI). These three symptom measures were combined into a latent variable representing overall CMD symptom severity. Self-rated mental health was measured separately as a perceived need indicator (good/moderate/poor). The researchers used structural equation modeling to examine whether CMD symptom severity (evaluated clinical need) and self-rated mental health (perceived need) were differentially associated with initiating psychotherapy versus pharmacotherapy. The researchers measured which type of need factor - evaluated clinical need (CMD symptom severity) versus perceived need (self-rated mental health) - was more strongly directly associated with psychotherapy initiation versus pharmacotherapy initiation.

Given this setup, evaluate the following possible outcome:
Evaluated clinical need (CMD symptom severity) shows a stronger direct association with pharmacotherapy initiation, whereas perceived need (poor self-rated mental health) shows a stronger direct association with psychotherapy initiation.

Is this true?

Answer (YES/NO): YES